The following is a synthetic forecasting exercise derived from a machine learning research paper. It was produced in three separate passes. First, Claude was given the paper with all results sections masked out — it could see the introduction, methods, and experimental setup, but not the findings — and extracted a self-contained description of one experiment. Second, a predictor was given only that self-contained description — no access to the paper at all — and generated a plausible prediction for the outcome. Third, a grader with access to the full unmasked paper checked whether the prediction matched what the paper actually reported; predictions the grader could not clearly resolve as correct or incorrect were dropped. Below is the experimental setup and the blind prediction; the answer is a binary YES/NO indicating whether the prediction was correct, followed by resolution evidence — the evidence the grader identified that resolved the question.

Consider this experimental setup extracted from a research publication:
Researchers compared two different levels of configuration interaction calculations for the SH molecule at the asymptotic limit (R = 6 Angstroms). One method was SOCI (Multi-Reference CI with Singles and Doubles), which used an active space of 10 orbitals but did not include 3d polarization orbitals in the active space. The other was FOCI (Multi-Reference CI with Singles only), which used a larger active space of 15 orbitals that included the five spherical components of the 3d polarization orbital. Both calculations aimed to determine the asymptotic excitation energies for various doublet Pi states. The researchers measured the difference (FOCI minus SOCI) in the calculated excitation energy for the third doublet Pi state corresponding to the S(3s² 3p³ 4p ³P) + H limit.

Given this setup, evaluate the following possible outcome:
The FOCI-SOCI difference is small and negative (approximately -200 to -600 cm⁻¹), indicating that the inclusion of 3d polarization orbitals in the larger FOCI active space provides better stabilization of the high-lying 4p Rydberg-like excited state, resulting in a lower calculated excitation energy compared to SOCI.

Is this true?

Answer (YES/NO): NO